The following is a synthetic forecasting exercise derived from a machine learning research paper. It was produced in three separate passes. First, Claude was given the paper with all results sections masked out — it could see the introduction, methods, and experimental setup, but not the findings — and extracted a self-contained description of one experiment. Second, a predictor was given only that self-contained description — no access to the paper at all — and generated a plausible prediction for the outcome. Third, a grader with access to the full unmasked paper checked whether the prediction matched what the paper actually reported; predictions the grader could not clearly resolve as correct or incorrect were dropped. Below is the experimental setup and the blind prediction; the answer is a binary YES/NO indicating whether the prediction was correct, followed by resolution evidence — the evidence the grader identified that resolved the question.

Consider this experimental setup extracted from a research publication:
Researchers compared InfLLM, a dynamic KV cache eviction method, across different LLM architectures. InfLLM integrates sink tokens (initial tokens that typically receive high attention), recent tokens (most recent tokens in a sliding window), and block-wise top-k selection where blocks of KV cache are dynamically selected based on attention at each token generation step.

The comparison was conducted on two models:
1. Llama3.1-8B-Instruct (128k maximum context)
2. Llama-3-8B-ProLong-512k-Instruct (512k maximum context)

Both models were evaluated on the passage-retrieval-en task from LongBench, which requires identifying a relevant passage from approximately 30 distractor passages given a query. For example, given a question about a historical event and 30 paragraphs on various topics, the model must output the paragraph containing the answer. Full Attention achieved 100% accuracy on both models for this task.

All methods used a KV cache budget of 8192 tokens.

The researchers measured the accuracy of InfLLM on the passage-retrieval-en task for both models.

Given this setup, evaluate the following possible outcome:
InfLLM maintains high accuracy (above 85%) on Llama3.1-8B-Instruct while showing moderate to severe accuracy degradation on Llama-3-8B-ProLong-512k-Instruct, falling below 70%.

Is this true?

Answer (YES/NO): YES